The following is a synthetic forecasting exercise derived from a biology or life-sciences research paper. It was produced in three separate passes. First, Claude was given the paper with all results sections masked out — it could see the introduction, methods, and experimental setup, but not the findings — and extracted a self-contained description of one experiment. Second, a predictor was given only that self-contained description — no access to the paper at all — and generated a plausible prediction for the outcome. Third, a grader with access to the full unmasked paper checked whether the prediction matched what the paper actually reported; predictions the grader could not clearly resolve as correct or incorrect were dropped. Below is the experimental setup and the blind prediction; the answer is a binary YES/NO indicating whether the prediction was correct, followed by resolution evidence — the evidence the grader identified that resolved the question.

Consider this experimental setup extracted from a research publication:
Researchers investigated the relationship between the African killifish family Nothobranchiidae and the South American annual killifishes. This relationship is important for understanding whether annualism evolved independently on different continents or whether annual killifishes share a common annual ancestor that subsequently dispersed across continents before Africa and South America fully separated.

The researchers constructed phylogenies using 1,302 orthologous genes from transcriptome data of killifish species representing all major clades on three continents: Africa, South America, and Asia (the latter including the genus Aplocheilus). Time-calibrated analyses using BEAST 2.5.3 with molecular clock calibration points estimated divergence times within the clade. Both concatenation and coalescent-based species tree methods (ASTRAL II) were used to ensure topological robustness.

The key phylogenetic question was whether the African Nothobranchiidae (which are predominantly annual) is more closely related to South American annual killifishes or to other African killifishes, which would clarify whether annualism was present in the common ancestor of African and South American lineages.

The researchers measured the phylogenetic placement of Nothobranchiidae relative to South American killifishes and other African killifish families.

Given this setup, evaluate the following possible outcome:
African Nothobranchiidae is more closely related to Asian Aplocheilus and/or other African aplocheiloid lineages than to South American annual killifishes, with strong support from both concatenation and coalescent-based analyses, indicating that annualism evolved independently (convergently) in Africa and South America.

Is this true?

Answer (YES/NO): YES